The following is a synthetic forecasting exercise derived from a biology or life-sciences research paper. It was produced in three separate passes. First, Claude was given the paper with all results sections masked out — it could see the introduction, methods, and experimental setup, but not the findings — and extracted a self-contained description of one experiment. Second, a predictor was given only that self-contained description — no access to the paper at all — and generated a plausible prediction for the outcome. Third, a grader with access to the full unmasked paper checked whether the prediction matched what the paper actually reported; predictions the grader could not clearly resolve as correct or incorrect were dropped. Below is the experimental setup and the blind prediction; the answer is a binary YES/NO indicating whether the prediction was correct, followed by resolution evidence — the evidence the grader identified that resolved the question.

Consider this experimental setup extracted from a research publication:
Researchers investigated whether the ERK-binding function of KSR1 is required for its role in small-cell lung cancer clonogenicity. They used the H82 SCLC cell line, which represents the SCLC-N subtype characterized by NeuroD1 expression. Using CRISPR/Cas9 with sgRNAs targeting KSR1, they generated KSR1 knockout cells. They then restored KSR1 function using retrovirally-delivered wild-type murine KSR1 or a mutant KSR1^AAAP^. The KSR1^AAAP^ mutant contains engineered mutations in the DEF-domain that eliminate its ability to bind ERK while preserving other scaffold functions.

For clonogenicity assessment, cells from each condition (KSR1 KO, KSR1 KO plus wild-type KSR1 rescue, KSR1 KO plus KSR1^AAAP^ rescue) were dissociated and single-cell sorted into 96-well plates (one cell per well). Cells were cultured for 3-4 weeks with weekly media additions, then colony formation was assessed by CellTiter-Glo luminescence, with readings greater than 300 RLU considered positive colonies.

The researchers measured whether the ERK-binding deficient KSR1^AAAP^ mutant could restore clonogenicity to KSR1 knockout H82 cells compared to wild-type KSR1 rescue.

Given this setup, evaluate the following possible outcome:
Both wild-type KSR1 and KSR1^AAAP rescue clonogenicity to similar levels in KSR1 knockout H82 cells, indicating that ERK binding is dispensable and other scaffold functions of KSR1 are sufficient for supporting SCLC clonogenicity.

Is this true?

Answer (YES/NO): NO